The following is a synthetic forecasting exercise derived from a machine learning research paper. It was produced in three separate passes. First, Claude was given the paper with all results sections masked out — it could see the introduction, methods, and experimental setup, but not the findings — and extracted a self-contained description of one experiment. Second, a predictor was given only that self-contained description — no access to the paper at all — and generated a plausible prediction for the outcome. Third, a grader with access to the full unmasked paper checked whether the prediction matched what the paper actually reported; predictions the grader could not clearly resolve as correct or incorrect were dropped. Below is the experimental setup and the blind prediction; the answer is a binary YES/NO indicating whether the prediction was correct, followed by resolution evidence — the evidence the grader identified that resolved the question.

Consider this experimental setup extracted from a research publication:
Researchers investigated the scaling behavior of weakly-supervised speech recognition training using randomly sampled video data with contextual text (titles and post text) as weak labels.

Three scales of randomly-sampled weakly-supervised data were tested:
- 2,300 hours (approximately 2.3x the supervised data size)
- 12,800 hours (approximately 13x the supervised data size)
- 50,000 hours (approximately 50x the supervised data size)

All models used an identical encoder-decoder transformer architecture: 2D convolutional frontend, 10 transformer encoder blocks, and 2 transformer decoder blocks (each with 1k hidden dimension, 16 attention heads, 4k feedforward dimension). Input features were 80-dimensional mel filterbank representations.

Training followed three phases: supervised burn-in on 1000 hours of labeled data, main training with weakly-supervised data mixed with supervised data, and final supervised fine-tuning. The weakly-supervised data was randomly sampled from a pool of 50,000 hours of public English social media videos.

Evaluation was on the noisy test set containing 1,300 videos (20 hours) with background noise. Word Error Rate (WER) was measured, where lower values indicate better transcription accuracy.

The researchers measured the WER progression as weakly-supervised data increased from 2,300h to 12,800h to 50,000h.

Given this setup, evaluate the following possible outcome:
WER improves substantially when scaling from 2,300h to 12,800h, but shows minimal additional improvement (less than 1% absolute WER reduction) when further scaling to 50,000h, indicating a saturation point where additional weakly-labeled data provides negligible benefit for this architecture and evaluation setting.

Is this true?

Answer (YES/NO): YES